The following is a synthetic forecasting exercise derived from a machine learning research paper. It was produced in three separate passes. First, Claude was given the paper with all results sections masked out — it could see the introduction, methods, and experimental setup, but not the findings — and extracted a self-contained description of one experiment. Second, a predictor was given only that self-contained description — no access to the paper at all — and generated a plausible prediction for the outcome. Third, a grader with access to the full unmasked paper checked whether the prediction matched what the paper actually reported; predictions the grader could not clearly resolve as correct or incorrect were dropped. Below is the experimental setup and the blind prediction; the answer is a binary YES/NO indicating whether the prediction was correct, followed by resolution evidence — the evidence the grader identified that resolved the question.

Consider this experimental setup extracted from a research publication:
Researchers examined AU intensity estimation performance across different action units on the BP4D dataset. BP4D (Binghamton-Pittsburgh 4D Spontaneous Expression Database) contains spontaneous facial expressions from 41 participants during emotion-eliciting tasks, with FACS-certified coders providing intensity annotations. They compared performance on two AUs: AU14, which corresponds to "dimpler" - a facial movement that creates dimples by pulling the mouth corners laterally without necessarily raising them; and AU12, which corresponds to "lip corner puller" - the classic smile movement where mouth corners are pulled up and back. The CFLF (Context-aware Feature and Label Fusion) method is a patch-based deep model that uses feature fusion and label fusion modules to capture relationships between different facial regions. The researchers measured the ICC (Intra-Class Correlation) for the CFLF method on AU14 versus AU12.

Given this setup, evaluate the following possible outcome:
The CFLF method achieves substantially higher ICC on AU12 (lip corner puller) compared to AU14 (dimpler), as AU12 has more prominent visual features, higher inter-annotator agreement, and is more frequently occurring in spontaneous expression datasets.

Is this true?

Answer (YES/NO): YES